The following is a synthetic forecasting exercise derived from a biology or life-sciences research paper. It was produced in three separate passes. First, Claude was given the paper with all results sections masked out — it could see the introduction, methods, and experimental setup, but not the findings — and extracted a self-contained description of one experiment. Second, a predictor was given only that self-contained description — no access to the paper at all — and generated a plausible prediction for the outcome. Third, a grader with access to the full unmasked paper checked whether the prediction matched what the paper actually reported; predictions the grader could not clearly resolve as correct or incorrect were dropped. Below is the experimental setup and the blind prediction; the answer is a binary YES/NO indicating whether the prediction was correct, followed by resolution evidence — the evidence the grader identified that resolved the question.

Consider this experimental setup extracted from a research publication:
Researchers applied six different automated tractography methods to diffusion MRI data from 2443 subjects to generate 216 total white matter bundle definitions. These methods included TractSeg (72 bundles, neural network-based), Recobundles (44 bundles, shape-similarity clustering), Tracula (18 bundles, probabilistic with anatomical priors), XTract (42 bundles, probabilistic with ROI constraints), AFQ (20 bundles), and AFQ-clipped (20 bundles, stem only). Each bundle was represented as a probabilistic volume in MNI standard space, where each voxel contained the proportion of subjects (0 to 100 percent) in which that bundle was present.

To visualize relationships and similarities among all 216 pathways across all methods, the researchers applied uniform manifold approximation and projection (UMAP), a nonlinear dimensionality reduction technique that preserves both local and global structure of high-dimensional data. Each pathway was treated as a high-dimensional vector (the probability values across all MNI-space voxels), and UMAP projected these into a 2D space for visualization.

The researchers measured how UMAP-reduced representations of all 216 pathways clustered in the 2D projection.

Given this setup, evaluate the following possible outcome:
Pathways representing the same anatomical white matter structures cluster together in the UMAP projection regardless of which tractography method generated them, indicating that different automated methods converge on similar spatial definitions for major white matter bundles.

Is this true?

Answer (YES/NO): YES